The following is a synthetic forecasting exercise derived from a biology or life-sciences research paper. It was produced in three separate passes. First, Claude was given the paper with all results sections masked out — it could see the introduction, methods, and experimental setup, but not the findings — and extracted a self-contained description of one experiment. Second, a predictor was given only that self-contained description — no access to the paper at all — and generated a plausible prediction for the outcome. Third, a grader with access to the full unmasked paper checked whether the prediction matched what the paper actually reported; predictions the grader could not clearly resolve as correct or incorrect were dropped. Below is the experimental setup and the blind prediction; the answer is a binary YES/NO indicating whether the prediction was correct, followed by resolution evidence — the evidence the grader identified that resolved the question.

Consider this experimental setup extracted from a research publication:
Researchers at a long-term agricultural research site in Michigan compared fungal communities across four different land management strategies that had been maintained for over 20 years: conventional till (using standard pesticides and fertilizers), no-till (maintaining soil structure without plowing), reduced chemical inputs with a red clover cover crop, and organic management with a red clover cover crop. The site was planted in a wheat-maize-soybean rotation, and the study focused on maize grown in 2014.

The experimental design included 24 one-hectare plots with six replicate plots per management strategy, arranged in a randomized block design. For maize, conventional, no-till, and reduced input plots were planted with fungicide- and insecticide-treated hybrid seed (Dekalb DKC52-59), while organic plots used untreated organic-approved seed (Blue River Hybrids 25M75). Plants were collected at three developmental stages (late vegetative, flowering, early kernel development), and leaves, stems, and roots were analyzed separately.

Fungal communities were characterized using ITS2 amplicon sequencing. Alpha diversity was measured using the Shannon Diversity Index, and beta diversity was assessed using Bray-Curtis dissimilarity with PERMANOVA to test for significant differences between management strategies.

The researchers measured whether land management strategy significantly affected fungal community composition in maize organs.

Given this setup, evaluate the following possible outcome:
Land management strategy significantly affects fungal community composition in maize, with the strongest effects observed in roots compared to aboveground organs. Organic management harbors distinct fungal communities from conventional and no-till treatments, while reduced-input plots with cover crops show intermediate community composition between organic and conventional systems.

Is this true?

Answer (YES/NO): NO